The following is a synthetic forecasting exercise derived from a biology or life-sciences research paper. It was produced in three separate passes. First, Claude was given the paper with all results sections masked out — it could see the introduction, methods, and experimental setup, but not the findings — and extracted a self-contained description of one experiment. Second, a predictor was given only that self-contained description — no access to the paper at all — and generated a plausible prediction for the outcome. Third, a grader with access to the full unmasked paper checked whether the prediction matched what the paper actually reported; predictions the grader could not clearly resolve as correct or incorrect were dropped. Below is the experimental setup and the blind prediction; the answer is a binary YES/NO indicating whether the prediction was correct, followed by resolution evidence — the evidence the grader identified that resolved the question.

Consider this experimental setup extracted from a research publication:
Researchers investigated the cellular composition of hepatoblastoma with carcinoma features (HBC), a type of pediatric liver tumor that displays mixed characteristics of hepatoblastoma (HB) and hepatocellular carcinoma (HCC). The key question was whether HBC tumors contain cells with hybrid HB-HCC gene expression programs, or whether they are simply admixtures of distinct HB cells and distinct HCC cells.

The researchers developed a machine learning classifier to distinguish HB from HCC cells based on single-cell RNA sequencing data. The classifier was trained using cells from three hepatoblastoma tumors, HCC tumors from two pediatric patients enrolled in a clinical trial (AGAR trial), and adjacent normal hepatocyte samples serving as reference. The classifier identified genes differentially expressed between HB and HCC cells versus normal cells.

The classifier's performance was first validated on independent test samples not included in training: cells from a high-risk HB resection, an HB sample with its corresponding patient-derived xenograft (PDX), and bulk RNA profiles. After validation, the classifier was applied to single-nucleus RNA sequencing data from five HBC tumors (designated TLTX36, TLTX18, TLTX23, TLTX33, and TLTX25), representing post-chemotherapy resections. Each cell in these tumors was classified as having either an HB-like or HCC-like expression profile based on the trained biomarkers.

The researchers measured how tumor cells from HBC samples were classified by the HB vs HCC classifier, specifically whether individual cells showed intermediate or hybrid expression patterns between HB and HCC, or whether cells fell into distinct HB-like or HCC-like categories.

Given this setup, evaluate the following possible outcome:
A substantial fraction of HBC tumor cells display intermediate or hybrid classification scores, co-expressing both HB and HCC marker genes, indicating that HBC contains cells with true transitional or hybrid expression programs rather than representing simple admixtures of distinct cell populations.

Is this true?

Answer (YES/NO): YES